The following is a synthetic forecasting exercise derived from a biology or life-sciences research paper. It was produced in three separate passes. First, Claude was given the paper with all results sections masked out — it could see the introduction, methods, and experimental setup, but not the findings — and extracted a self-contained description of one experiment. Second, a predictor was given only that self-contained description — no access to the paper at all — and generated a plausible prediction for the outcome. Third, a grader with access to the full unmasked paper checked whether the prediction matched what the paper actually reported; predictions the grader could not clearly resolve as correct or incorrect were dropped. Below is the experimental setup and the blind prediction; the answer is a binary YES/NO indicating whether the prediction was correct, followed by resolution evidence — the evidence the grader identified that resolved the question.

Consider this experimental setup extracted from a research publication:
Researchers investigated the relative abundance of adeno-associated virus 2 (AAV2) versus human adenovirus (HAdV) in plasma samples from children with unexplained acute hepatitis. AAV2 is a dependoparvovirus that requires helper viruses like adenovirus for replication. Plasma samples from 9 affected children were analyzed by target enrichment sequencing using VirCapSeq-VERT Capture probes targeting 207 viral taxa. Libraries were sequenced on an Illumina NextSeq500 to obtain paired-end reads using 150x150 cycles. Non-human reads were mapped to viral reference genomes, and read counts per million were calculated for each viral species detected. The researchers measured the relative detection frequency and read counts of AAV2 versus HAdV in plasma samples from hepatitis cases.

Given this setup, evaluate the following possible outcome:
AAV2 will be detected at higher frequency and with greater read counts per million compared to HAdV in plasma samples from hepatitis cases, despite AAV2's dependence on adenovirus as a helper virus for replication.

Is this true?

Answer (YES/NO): YES